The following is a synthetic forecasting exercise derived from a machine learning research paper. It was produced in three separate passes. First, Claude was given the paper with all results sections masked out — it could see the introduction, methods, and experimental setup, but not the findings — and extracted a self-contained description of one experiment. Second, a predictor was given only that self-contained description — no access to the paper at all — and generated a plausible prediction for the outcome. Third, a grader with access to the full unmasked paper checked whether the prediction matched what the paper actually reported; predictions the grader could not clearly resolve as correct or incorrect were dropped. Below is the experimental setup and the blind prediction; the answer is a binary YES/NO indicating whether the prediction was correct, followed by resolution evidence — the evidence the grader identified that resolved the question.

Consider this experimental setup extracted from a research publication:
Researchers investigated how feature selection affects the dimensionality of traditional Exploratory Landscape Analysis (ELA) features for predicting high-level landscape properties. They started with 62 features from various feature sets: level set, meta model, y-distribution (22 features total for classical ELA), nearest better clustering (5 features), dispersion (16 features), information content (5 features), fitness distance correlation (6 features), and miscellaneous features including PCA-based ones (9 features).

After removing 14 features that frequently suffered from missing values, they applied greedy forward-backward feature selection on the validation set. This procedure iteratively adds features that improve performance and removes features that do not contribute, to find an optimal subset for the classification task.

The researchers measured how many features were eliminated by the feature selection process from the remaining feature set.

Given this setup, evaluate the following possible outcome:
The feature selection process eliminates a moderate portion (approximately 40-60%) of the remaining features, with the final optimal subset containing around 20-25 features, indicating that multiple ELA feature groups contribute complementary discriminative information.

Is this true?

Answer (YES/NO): NO